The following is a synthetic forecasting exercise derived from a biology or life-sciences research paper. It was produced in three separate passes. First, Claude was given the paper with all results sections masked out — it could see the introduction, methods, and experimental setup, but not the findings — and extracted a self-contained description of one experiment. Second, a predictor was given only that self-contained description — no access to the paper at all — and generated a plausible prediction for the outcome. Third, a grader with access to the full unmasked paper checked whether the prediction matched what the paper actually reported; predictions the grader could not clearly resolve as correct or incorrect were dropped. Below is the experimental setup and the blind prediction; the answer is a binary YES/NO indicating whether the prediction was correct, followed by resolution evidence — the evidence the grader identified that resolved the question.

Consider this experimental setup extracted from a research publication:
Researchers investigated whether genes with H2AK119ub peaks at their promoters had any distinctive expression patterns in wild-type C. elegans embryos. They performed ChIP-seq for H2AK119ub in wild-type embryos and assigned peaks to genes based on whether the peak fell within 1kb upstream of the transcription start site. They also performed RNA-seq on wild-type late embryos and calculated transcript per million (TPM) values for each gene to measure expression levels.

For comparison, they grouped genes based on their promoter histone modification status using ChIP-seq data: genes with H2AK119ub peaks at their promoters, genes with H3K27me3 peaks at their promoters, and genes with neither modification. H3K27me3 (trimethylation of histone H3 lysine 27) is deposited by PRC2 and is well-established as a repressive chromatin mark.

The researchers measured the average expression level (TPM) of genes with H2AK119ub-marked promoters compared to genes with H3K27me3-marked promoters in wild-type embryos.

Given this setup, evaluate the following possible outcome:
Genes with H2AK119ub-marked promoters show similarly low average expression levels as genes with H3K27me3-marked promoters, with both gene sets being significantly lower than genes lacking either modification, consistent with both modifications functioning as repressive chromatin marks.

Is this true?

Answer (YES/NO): NO